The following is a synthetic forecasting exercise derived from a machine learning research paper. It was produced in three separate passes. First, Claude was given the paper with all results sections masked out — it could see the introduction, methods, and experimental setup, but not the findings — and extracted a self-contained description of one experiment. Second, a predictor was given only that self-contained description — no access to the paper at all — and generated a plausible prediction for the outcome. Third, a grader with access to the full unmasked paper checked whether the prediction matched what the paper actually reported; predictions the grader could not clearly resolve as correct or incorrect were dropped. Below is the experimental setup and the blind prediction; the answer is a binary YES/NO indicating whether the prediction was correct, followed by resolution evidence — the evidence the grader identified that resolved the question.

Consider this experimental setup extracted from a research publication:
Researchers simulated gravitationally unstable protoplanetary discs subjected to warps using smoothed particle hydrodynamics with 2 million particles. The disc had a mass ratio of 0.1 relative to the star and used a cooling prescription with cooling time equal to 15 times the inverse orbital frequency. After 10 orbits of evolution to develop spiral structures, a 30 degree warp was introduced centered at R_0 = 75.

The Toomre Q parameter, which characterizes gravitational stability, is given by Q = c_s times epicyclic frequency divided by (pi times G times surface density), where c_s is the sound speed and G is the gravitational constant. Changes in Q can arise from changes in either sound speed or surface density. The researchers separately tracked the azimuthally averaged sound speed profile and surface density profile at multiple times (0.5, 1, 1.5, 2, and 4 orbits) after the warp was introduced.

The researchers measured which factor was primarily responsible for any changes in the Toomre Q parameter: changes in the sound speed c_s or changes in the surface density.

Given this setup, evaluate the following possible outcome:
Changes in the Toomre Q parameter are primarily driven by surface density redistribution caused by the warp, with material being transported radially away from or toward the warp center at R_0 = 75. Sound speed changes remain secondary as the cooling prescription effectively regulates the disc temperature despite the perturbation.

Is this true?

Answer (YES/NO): NO